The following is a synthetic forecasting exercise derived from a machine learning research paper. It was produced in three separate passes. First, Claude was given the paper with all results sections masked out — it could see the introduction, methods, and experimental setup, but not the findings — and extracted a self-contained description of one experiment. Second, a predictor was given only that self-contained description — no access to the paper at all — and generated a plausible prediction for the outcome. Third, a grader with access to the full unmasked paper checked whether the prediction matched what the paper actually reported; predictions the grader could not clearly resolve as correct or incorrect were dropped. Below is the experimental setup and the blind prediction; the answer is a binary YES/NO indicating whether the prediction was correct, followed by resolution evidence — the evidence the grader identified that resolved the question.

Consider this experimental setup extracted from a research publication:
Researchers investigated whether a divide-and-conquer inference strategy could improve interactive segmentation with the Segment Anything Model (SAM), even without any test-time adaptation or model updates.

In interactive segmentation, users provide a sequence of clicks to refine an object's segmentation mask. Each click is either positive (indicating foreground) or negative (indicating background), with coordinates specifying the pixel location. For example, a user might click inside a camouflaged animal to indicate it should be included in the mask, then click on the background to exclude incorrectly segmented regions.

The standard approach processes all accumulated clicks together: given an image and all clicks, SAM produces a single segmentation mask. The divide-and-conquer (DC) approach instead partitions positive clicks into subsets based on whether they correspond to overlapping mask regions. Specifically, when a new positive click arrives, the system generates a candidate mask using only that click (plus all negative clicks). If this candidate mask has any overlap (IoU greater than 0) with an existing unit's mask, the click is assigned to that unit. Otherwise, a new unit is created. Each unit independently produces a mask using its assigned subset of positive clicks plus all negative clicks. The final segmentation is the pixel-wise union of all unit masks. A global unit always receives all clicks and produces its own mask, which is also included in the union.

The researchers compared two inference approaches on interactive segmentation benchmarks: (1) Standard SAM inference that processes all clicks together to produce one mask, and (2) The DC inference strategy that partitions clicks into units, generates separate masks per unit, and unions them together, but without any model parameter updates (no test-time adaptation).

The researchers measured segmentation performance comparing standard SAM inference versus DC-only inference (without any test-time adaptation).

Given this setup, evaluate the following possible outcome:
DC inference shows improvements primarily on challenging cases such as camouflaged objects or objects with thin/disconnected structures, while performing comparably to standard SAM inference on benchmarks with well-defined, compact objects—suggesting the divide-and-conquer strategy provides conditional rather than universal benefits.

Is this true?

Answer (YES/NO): NO